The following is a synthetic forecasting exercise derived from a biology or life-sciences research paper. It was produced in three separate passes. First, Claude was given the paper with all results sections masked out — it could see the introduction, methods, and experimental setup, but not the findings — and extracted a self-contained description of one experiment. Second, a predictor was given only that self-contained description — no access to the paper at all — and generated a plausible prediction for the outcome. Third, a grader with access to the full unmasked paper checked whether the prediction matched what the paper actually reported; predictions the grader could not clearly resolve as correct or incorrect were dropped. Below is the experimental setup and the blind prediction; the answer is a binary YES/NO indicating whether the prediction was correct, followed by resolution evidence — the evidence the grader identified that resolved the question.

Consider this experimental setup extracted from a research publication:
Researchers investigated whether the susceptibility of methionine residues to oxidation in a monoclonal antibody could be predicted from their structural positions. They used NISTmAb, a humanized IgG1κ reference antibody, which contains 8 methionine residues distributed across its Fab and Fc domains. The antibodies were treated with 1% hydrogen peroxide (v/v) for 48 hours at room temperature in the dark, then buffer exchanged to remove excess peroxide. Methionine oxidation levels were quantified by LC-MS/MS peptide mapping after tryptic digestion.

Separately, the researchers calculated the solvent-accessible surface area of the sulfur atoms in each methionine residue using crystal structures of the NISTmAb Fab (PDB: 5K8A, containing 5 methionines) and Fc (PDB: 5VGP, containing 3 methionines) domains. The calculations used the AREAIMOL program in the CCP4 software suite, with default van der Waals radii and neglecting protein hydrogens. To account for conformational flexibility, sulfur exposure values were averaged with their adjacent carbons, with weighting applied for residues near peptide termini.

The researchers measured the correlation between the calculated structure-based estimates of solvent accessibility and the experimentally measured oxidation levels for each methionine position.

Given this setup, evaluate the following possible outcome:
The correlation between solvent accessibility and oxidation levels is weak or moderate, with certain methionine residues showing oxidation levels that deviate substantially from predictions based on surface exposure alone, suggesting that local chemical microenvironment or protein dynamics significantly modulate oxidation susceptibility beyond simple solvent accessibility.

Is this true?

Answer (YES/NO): NO